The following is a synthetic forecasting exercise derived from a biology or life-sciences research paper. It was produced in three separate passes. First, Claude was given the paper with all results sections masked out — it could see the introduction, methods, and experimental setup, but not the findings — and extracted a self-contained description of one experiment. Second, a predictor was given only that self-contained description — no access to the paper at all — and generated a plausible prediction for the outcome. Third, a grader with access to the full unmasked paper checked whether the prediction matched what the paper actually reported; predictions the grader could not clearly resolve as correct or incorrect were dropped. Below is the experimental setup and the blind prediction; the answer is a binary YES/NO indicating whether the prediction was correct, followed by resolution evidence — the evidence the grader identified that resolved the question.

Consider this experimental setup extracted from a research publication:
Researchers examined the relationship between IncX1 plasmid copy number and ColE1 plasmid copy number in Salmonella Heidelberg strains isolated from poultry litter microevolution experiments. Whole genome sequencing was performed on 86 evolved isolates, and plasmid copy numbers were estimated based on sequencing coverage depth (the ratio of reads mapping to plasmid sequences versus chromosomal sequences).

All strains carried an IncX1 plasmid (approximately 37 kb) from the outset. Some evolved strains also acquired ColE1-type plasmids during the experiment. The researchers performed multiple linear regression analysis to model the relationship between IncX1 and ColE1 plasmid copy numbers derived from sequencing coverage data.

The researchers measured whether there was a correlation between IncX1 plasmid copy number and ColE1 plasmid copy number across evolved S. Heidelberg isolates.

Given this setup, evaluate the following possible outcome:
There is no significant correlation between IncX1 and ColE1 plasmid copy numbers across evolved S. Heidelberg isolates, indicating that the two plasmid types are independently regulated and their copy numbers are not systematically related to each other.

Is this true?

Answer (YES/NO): NO